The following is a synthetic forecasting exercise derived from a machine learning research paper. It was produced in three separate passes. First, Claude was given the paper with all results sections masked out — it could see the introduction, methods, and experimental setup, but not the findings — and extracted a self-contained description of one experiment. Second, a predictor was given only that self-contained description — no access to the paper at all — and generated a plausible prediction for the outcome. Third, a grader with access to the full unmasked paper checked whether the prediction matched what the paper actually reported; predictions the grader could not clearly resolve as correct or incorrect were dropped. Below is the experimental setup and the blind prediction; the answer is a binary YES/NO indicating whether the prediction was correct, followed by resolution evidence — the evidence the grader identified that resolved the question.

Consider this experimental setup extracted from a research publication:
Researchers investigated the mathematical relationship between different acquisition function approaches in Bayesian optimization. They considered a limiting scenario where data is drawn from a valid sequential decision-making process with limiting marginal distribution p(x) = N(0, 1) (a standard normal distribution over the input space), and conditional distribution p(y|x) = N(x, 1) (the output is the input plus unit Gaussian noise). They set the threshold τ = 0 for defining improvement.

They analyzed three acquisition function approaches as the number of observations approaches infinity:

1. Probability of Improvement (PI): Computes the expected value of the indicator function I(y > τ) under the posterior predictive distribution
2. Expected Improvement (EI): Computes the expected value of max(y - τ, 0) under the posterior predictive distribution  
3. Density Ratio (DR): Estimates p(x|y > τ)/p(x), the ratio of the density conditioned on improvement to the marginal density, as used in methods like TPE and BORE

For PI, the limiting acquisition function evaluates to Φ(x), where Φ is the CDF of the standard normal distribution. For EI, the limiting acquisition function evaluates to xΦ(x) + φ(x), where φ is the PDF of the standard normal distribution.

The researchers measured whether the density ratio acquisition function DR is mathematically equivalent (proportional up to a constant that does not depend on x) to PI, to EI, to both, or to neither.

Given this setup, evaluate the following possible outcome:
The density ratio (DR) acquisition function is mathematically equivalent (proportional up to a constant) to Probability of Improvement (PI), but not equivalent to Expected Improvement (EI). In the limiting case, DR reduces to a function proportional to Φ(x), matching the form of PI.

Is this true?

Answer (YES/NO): YES